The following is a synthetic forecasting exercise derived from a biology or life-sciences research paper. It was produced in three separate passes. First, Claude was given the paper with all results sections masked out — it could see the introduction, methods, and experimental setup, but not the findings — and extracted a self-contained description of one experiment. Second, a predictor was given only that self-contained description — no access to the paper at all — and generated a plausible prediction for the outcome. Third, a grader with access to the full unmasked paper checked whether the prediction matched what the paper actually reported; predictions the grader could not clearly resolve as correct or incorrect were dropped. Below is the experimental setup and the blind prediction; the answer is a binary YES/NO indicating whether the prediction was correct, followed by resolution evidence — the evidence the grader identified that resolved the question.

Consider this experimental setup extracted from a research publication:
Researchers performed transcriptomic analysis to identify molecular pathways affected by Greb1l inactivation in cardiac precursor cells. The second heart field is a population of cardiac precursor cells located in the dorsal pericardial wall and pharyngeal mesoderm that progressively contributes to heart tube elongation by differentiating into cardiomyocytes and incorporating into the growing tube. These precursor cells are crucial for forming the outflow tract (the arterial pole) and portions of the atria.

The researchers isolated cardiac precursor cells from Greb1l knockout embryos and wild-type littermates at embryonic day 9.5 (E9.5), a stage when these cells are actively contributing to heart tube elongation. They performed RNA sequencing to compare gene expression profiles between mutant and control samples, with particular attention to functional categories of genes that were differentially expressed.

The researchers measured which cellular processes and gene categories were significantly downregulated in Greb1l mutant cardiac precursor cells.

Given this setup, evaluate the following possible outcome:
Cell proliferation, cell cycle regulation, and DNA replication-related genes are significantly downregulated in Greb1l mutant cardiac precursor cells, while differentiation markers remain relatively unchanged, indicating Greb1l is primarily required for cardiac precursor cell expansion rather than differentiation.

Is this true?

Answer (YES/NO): NO